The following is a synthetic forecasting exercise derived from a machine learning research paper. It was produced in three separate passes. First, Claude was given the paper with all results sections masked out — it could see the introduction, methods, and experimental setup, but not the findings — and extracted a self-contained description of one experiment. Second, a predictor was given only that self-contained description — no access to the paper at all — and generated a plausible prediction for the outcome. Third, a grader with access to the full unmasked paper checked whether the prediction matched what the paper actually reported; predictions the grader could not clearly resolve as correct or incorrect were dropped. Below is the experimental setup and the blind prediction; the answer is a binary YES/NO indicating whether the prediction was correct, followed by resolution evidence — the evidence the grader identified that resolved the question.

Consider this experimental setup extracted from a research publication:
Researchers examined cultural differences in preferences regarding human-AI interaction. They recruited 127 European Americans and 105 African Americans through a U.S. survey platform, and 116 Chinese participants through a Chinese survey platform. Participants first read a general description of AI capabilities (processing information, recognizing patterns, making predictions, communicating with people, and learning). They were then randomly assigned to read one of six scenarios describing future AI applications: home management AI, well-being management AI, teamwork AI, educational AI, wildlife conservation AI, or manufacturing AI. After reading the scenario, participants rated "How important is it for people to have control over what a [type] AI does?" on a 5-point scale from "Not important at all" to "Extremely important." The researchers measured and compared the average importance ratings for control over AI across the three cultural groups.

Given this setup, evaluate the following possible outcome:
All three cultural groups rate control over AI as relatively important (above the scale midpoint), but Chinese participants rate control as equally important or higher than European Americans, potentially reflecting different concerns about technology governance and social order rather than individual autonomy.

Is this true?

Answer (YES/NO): NO